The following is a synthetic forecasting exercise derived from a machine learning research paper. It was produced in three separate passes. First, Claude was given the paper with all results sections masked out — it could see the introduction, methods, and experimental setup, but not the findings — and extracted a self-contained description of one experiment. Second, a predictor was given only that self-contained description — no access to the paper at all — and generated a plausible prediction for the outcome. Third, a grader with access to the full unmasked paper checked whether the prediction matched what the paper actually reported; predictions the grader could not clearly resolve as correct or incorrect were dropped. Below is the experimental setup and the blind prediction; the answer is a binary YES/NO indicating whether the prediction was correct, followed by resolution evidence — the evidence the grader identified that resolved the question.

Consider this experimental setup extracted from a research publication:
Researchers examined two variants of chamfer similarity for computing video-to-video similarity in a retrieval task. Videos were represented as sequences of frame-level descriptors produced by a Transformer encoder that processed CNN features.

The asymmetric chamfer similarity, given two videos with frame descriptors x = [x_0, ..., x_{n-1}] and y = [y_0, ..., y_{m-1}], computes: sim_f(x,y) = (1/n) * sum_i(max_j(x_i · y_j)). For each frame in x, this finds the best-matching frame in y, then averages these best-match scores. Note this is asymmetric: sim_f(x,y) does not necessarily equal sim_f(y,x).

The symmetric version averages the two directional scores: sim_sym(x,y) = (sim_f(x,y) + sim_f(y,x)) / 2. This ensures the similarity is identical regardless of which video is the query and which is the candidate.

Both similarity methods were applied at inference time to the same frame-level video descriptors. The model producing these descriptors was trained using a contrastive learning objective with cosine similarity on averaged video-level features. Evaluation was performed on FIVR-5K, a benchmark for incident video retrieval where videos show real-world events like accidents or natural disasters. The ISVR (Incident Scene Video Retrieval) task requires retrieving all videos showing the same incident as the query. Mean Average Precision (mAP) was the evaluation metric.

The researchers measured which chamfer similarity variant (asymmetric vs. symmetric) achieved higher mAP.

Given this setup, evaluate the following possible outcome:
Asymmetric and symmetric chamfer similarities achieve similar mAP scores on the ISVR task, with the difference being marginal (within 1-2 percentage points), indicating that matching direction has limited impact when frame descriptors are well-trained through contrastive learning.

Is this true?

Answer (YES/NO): NO